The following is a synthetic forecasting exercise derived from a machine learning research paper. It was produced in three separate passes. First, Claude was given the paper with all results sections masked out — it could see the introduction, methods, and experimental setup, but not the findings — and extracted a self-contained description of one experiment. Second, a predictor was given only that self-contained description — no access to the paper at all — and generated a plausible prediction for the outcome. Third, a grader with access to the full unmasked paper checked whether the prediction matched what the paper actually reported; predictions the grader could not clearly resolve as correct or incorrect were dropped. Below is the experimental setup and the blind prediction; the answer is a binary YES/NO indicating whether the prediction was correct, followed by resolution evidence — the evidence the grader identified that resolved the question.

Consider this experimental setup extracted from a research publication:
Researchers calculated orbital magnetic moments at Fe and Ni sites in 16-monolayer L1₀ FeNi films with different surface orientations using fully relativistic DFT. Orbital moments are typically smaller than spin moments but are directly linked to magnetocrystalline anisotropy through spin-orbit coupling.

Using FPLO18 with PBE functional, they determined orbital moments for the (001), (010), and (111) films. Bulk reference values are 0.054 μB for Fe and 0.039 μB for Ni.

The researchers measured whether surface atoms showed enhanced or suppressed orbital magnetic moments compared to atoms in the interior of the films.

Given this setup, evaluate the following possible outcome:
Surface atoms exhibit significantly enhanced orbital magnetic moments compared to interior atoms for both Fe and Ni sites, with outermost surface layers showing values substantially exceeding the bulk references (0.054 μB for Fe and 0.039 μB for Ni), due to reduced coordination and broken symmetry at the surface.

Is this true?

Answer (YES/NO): YES